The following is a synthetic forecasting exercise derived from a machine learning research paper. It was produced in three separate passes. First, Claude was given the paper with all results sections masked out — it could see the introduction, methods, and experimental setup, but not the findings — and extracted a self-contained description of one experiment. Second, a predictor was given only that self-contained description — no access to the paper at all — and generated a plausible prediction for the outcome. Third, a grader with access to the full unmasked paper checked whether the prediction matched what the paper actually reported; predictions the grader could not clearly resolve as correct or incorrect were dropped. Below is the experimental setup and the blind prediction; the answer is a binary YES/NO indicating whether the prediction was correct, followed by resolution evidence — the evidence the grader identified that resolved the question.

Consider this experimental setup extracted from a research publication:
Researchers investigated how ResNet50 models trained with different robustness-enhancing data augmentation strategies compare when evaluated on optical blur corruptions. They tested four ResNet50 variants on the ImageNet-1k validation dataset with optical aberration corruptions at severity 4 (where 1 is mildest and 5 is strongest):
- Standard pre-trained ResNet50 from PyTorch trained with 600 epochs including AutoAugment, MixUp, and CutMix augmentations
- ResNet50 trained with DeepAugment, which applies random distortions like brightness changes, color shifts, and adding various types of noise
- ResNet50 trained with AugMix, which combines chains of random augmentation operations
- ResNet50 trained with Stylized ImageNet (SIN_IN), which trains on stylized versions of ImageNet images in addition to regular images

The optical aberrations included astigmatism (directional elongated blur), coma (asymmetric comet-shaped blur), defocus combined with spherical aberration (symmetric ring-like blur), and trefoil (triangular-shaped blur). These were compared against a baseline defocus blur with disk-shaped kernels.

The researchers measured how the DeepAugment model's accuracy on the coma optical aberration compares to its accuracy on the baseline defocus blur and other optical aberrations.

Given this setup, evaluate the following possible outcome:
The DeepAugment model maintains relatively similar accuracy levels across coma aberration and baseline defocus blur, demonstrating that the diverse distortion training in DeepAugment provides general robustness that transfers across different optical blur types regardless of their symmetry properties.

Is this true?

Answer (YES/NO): NO